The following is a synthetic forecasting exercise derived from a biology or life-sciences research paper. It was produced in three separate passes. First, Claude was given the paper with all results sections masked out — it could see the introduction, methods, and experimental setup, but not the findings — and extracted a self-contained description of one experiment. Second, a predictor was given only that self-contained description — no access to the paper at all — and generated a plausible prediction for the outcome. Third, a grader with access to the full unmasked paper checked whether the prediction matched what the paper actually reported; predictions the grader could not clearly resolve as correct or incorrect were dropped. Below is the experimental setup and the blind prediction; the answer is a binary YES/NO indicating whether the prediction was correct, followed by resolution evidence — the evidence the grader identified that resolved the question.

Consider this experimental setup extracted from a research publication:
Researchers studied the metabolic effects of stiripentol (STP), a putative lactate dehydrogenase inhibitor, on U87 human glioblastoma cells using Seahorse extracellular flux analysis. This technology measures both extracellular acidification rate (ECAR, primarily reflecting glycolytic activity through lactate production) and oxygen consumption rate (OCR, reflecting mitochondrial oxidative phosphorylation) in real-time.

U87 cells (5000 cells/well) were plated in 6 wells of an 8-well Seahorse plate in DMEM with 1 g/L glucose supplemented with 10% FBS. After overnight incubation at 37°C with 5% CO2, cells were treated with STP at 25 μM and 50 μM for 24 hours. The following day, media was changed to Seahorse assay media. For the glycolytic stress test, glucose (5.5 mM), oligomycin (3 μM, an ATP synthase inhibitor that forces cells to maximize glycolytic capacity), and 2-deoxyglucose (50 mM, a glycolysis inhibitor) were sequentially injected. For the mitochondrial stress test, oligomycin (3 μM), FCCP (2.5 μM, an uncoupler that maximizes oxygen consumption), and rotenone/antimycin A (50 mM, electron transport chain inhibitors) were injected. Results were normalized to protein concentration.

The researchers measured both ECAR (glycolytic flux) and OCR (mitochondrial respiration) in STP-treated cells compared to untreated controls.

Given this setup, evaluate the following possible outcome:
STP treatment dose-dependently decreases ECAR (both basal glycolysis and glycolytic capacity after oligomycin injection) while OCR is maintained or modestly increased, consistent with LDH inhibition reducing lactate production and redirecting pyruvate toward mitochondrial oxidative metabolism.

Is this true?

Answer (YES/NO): NO